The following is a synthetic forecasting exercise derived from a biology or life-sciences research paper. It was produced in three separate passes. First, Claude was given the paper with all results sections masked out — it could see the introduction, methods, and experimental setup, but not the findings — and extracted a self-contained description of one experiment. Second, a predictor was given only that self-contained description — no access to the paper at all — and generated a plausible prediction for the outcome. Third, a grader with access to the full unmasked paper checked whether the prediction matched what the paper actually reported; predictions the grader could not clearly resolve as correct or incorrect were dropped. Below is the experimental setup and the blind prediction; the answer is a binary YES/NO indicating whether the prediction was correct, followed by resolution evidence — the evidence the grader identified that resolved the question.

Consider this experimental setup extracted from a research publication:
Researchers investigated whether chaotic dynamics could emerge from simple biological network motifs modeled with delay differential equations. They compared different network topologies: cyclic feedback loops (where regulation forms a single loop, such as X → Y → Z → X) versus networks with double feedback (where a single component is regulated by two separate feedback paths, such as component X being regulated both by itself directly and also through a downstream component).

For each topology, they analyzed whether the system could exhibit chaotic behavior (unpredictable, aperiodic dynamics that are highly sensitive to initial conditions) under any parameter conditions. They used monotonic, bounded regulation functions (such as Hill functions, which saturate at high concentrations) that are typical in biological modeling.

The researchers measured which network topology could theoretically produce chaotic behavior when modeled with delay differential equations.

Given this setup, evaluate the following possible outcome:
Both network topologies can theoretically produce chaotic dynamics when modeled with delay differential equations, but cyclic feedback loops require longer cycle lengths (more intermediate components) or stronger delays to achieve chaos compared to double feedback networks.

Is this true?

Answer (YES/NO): NO